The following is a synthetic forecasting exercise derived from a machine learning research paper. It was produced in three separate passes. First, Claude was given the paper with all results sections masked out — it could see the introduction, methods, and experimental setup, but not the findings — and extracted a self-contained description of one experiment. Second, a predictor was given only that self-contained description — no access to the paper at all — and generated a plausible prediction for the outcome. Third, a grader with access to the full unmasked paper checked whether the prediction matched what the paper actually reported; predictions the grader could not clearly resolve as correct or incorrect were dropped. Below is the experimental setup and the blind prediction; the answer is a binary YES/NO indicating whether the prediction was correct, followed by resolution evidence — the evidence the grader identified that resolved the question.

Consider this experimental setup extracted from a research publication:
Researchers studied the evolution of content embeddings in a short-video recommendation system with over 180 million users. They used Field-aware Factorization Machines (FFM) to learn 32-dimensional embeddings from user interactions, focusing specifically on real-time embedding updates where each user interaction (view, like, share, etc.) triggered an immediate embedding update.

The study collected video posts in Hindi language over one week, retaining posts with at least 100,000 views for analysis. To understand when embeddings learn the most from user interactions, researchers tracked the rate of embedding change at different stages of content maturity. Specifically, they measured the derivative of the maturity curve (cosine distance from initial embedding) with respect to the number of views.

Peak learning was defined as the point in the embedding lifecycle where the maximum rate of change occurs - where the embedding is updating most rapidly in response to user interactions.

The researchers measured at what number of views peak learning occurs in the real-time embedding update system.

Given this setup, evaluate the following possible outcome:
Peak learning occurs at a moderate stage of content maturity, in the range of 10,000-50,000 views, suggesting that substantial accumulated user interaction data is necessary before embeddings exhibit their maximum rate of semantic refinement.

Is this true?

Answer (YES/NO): NO